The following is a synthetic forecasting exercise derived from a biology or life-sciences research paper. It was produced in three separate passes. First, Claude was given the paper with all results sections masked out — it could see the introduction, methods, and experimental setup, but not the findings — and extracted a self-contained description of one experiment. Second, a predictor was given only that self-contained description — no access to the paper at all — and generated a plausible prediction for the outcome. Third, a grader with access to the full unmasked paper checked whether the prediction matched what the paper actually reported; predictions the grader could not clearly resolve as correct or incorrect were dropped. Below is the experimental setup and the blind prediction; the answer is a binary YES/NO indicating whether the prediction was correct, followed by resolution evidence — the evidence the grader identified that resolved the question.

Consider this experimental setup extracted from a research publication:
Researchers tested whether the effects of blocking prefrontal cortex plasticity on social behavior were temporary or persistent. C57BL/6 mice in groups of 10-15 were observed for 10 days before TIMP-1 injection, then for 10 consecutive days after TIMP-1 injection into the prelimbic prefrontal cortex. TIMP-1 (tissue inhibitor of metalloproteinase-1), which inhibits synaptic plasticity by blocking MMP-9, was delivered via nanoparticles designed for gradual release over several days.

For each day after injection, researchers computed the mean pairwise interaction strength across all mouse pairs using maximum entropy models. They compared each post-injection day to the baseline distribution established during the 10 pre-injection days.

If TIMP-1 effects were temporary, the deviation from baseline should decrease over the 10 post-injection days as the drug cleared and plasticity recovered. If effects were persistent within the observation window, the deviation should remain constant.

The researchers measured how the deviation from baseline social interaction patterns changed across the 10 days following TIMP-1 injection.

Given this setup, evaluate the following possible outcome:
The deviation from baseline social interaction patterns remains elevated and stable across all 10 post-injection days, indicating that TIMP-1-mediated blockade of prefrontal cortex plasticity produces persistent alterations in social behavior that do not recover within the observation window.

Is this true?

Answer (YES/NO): NO